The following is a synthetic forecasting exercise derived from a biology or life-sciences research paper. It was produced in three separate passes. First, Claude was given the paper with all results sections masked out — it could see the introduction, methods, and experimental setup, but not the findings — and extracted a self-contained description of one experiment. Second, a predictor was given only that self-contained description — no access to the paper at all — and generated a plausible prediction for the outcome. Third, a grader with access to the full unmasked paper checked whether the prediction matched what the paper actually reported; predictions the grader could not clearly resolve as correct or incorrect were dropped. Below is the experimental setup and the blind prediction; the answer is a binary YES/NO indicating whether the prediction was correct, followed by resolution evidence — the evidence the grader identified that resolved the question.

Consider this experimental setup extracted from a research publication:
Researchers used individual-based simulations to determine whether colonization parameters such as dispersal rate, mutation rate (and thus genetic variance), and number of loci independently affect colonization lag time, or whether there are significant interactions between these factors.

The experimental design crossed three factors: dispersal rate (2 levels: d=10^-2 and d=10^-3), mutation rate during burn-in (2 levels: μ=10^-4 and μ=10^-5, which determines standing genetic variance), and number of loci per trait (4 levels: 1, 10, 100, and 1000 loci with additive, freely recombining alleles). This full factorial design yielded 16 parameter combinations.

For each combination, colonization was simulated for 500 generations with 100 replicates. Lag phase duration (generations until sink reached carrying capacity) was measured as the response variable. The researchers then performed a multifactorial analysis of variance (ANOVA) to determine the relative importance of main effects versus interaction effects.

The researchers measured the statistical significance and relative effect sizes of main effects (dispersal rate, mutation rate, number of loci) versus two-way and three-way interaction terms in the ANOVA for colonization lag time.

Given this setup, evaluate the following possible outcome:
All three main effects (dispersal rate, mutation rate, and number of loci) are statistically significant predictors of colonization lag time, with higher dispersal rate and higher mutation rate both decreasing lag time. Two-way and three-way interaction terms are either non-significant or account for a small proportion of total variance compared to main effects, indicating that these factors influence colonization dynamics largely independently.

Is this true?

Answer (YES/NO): NO